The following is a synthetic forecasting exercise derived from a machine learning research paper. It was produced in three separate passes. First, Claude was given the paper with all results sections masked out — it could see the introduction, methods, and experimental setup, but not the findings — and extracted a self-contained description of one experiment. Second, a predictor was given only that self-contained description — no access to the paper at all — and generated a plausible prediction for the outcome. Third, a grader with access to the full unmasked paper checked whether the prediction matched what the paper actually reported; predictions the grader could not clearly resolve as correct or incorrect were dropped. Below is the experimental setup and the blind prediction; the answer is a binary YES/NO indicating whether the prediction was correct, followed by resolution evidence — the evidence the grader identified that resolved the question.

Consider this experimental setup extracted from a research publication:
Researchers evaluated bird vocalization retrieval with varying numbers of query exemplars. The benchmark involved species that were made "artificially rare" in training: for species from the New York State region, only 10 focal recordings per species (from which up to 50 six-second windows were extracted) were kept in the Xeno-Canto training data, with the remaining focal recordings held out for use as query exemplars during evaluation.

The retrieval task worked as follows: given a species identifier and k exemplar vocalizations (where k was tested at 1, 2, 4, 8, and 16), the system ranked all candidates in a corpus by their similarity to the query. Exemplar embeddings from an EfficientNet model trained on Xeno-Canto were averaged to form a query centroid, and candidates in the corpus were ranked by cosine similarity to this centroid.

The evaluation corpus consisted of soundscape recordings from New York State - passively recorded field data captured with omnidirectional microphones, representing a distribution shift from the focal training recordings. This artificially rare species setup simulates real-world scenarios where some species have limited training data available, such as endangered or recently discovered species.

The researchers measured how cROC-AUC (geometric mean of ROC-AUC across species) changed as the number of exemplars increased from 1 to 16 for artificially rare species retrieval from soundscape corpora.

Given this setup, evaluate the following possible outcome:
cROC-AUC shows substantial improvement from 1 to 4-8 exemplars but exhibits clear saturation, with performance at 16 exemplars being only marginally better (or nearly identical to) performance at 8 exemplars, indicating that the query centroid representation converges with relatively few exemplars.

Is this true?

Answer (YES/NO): YES